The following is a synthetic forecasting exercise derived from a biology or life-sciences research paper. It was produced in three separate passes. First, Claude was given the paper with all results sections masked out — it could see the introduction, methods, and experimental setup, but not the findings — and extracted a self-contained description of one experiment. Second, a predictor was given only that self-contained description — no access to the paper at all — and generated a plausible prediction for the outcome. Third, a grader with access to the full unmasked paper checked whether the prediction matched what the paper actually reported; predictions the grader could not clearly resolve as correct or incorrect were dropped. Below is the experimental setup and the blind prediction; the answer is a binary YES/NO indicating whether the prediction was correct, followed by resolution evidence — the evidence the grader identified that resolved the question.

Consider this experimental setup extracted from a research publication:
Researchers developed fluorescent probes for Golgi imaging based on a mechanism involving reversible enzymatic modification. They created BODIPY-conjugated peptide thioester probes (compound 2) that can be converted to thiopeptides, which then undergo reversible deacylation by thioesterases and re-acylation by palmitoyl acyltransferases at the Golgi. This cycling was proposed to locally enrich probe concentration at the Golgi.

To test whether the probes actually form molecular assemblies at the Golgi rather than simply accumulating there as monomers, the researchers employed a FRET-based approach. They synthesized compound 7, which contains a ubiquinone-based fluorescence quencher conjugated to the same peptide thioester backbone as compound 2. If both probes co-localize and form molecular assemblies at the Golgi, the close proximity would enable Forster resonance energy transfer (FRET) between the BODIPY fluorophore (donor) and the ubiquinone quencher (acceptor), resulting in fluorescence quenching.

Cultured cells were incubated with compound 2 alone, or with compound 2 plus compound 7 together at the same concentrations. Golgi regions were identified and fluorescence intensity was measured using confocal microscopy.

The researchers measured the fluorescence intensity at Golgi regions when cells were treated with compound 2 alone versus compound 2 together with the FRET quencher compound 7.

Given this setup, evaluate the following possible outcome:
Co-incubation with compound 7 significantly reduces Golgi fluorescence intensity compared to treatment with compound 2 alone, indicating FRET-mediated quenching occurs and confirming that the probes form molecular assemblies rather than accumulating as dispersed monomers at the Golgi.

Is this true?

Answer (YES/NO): YES